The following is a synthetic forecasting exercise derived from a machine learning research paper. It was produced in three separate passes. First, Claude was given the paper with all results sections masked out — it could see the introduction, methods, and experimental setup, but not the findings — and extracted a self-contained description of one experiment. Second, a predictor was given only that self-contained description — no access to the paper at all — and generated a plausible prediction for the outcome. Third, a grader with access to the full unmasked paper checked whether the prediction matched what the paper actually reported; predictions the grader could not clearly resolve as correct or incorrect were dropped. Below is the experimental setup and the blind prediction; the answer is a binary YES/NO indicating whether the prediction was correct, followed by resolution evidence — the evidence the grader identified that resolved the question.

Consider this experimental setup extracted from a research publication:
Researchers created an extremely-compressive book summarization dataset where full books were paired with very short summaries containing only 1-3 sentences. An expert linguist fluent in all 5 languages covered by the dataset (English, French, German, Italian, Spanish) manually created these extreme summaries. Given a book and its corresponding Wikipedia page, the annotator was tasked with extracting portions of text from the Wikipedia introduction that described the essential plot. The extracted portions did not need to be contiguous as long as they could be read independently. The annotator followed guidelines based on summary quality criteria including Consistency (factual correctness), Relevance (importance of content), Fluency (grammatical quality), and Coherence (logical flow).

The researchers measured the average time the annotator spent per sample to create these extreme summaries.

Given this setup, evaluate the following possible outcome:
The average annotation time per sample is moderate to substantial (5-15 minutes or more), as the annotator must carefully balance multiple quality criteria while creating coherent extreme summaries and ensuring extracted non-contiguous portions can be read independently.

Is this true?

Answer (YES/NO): YES